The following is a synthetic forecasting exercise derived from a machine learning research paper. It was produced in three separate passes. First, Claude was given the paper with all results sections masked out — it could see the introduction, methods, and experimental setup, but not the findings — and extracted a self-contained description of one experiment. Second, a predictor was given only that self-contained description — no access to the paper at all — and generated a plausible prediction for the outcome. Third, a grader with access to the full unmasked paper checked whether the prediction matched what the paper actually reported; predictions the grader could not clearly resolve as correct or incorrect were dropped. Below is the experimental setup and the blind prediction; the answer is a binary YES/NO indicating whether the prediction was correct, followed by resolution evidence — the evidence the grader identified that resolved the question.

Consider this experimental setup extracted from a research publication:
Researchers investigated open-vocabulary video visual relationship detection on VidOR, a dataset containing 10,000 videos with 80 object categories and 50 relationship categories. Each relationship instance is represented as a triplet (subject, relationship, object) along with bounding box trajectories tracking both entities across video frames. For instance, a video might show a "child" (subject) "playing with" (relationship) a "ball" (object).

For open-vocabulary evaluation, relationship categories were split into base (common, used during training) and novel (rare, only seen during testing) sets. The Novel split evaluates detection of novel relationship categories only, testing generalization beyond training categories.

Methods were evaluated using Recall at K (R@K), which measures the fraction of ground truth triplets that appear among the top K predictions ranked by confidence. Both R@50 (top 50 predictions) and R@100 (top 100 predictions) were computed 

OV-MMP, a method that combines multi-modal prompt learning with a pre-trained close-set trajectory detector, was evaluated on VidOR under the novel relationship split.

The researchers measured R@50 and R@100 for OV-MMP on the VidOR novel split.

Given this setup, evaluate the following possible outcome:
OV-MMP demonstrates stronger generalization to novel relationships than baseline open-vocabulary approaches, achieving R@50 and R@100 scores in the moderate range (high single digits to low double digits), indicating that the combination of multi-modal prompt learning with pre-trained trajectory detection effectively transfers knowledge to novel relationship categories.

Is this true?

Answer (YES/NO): NO